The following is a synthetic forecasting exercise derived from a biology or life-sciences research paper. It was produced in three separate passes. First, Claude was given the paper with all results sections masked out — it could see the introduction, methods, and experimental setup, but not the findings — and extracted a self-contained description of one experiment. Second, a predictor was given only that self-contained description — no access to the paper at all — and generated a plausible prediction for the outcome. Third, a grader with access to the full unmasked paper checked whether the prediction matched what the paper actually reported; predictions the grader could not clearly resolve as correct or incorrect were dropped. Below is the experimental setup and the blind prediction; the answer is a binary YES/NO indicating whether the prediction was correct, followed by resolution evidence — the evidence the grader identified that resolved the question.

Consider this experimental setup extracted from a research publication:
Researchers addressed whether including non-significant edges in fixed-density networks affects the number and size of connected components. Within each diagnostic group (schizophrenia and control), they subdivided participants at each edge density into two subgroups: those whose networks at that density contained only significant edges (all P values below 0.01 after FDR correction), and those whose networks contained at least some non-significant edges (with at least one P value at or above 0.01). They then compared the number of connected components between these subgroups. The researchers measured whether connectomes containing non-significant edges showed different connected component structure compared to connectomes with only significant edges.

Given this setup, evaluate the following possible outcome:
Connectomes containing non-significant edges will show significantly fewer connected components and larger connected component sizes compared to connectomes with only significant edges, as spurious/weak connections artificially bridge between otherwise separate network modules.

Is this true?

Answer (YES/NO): YES